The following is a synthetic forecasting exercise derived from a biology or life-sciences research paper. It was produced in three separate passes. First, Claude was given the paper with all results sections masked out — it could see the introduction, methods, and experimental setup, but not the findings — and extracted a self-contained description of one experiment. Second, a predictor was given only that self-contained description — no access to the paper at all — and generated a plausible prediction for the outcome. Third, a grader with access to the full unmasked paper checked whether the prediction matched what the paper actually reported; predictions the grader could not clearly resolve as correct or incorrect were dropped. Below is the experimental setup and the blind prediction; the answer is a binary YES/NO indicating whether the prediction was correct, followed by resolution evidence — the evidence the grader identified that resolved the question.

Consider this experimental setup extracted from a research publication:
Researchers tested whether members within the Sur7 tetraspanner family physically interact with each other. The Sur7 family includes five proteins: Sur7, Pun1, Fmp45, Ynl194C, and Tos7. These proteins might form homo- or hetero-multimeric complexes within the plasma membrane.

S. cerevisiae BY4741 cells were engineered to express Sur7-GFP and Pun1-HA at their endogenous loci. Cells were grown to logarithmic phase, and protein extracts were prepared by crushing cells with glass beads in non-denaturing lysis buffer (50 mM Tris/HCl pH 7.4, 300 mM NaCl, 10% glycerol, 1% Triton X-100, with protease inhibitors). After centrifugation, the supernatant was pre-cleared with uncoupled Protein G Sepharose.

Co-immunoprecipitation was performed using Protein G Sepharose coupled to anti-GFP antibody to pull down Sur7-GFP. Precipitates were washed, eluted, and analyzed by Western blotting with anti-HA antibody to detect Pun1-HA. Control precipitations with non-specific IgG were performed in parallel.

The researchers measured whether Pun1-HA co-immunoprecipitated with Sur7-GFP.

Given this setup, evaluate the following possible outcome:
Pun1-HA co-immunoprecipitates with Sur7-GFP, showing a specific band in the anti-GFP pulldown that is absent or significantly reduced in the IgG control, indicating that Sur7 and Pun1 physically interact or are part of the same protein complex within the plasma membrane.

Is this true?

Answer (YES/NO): YES